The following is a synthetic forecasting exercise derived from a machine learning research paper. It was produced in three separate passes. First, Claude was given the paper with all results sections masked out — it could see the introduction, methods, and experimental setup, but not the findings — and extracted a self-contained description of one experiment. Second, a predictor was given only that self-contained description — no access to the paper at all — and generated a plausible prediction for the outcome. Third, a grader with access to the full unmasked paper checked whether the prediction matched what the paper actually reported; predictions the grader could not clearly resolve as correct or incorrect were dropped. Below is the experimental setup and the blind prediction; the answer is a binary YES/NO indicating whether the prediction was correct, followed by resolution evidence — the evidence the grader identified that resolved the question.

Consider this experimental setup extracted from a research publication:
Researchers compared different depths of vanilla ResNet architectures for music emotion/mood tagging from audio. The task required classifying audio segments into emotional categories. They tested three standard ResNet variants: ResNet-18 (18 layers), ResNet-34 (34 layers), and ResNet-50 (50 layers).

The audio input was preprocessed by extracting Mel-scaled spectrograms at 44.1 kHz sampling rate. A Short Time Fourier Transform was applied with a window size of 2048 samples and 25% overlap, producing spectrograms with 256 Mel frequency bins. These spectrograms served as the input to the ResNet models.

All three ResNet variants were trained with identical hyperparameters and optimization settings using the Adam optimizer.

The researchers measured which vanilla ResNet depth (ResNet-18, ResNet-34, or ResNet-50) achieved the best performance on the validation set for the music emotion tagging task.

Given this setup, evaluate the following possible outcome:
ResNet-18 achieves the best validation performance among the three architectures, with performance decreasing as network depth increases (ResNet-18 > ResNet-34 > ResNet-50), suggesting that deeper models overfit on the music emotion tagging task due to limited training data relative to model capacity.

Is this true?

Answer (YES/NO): NO